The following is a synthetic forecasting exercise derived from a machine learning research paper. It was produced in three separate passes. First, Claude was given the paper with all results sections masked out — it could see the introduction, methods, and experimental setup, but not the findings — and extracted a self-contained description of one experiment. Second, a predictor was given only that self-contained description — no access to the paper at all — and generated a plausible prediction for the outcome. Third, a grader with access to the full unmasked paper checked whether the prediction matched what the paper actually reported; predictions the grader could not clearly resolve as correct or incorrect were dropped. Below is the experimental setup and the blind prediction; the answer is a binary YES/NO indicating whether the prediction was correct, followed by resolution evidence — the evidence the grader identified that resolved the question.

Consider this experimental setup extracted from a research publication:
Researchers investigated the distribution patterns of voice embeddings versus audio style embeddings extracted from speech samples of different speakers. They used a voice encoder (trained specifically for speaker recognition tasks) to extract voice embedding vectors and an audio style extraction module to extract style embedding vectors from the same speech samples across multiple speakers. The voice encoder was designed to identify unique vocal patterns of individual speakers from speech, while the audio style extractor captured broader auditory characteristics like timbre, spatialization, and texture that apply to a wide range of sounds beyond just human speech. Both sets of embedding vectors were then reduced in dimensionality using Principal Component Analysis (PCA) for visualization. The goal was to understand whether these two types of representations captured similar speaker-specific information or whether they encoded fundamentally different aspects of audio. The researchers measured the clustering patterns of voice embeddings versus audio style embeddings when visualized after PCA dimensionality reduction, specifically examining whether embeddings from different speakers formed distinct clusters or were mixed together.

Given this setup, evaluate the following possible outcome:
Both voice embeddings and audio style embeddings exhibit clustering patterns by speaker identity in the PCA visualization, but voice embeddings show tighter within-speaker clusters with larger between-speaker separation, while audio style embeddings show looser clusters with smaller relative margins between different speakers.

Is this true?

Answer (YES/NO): NO